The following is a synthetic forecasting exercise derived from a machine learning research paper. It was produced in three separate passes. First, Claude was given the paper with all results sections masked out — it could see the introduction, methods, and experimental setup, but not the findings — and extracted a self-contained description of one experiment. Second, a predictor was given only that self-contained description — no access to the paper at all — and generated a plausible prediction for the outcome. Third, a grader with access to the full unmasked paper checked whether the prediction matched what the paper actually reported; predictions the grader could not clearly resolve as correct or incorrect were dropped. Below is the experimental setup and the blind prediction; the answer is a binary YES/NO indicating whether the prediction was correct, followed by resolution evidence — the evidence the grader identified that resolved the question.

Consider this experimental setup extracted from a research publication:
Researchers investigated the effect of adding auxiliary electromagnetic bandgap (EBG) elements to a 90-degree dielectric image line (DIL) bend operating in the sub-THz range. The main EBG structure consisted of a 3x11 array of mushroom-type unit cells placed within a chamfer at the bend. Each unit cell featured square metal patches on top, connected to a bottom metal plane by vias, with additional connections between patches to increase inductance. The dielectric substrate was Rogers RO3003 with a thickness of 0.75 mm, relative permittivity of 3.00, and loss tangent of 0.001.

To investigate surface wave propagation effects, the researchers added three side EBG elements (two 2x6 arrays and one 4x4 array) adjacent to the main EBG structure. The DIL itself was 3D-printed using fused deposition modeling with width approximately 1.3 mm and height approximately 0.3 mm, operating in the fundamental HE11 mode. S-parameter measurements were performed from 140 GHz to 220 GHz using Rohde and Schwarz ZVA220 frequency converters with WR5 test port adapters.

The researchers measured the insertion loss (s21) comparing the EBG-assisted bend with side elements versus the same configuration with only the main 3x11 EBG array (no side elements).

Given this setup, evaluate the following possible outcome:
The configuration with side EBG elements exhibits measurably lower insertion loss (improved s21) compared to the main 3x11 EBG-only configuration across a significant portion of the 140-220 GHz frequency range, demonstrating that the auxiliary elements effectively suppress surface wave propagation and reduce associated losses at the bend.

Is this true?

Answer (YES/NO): NO